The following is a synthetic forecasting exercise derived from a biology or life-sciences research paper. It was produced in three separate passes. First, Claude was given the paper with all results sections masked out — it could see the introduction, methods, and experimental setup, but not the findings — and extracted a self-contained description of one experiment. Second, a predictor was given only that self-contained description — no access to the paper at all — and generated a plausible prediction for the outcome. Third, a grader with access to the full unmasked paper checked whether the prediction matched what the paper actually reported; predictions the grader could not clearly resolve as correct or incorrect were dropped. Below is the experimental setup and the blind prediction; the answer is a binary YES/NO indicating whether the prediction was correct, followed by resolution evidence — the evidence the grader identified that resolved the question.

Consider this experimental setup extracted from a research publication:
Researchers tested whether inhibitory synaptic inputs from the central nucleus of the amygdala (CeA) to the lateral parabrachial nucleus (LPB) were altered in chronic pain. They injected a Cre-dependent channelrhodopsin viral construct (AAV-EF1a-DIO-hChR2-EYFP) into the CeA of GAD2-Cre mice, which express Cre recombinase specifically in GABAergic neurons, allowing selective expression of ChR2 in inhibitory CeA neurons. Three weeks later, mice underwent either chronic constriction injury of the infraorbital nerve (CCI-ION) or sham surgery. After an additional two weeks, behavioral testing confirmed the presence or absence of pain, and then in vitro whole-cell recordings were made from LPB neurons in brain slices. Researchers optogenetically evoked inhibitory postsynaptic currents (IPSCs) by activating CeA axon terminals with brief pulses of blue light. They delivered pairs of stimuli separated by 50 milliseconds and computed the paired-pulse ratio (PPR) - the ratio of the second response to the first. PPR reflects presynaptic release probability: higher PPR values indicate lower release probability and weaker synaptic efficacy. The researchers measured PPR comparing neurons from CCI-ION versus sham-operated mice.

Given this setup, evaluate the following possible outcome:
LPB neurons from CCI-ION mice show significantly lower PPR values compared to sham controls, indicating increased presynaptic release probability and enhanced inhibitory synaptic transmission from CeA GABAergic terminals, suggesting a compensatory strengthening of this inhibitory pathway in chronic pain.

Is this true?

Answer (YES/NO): NO